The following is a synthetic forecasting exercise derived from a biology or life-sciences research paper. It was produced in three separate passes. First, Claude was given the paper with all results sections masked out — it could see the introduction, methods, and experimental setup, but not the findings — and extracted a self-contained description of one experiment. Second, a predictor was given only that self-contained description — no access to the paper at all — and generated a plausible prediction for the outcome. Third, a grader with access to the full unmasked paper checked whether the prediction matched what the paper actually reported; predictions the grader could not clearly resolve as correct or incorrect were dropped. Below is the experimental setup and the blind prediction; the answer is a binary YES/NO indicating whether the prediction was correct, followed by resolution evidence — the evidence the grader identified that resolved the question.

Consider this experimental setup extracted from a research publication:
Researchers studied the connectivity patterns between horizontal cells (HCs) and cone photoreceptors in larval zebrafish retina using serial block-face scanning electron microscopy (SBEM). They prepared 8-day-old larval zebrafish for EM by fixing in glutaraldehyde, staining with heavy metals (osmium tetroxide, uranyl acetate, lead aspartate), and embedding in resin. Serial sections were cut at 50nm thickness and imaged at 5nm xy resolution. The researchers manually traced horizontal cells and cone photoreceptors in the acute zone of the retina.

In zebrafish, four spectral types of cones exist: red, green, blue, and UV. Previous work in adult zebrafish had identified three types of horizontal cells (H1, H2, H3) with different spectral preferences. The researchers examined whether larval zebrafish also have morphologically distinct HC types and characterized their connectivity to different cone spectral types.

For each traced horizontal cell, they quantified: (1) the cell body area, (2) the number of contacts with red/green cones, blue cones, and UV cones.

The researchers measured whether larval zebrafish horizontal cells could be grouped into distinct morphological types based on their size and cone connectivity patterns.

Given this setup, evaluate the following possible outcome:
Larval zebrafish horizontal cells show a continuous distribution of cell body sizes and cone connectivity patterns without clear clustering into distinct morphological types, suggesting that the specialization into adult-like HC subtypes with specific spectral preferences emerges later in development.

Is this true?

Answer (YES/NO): NO